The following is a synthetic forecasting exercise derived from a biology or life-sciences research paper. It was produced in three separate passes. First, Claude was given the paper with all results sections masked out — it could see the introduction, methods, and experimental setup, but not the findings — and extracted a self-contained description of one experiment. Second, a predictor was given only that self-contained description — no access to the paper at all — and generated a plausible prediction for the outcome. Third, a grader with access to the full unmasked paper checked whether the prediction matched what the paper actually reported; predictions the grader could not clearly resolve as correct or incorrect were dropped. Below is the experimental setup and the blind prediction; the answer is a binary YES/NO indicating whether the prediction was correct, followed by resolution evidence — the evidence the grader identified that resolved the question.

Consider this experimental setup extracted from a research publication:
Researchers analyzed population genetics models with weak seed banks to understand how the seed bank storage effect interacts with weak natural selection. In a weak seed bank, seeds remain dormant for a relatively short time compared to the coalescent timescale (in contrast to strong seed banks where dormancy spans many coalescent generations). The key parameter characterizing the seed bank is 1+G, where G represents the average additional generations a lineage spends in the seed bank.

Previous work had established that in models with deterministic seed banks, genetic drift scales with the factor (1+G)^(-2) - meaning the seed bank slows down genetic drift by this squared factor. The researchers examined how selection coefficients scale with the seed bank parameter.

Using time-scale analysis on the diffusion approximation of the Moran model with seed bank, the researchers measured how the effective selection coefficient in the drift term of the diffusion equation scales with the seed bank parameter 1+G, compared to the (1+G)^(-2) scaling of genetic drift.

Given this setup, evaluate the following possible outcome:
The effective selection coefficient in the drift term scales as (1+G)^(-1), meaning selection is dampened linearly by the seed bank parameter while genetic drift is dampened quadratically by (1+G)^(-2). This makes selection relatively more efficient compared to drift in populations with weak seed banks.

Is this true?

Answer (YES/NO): YES